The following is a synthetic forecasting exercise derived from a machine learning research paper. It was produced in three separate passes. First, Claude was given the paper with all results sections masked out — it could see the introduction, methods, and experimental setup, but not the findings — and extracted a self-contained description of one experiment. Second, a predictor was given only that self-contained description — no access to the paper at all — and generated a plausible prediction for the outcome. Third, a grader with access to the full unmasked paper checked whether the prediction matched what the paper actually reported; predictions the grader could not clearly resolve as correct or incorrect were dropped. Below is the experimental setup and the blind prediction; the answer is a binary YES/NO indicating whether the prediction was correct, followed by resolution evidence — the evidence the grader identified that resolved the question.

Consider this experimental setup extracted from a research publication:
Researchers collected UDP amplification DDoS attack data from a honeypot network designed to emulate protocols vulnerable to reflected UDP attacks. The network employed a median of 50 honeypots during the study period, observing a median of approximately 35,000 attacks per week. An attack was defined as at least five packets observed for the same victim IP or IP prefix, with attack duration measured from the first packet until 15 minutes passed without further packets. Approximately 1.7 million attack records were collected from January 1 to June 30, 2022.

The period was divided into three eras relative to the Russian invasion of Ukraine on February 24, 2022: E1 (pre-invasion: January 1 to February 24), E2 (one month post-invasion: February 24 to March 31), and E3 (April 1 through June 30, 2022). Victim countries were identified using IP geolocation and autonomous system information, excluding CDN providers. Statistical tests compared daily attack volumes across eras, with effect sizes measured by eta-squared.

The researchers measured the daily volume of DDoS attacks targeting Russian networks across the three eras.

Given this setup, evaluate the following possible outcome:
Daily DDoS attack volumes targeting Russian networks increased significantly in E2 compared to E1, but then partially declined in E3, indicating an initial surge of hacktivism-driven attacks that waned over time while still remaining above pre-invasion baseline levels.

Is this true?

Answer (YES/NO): YES